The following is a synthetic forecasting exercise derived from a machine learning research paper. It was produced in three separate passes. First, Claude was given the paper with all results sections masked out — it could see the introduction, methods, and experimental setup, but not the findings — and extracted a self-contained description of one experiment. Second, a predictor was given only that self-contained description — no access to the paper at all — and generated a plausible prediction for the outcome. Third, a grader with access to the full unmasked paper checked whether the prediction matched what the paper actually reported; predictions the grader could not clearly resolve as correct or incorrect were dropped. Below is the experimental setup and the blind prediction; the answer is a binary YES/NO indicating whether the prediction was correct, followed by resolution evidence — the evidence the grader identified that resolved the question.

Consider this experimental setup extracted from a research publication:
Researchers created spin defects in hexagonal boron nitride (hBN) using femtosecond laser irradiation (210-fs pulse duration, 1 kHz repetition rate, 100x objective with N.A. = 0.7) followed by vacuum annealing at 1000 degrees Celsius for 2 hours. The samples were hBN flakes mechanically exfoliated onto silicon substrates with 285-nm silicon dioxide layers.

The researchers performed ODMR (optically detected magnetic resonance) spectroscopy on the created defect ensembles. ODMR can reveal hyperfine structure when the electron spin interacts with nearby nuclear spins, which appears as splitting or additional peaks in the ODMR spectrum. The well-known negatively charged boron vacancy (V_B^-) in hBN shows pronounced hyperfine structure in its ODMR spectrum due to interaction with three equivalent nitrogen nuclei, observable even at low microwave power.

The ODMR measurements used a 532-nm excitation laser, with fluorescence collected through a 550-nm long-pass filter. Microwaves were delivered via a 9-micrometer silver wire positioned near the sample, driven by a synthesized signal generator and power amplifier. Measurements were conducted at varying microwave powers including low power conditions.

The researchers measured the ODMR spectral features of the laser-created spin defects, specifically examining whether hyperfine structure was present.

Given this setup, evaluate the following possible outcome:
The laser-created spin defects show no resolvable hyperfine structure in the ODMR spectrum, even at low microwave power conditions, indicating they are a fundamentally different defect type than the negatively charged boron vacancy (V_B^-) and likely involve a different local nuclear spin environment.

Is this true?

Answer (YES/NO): YES